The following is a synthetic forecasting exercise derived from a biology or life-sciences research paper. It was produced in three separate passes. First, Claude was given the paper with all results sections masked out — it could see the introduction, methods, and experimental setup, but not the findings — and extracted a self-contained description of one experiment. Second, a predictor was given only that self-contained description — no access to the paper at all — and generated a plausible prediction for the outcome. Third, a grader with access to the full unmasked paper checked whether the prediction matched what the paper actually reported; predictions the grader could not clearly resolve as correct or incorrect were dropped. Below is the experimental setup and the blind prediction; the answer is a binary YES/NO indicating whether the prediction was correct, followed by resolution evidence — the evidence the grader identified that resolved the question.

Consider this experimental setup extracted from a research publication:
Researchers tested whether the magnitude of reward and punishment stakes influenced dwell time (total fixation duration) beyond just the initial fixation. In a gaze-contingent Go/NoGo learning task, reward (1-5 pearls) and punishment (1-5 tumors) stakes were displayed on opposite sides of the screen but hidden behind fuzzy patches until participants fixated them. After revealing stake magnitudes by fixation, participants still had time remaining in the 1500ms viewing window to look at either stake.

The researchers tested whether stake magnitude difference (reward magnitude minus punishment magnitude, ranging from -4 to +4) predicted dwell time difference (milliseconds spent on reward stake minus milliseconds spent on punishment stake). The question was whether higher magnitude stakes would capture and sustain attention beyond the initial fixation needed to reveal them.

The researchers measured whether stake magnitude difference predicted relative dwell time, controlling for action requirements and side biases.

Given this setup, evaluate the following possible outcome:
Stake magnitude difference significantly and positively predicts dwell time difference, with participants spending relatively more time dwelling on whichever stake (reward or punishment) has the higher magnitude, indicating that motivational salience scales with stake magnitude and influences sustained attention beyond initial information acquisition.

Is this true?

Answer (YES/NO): YES